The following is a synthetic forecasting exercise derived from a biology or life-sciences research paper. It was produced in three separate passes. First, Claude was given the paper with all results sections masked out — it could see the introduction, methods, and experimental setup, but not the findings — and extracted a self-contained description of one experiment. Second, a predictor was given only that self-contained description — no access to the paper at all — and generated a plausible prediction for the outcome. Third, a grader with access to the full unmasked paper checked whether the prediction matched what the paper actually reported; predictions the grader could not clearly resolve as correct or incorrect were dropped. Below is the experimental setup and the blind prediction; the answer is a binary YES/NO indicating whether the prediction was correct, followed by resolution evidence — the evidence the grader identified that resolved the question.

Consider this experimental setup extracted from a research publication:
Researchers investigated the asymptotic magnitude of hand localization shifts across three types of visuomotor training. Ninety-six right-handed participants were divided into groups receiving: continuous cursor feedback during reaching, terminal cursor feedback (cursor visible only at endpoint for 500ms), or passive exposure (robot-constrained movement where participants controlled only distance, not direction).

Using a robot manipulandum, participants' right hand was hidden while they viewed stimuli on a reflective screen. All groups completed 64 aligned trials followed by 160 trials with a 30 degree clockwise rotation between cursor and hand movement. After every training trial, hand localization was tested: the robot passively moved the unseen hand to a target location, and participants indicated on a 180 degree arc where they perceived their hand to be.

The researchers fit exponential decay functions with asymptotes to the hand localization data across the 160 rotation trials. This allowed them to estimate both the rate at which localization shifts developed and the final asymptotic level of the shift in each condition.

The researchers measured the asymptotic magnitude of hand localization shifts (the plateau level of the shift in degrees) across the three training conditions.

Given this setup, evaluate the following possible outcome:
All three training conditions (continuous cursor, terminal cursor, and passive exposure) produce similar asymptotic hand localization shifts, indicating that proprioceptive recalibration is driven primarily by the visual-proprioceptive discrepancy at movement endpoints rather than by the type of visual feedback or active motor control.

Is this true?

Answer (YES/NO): YES